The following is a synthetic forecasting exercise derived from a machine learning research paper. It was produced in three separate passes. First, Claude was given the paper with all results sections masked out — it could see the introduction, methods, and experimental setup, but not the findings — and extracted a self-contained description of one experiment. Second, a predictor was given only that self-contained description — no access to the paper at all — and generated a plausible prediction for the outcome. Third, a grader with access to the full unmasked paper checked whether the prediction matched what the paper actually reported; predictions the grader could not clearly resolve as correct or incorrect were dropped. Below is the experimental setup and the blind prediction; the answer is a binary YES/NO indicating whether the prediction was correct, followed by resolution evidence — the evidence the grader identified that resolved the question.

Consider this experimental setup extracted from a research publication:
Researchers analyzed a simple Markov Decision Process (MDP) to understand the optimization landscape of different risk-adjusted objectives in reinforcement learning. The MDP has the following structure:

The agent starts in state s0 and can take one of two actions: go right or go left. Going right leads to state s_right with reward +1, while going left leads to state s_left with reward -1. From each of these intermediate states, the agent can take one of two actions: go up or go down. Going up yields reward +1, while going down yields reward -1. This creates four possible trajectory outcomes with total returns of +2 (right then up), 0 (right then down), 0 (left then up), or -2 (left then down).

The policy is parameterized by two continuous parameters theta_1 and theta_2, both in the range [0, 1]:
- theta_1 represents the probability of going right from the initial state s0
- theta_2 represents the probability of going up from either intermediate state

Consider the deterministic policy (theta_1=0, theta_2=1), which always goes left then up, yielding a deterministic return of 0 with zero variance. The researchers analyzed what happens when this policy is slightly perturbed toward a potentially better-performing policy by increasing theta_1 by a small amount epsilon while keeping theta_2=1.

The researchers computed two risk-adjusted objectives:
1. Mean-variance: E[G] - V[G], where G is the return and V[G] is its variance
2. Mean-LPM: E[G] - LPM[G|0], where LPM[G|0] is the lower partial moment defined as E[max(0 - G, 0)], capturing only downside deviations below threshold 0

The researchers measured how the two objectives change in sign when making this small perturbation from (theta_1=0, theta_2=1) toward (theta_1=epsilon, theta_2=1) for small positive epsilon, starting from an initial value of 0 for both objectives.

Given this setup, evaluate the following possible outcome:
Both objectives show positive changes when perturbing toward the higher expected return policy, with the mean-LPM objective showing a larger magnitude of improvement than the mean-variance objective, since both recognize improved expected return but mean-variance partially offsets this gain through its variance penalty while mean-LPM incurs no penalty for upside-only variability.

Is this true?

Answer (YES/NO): NO